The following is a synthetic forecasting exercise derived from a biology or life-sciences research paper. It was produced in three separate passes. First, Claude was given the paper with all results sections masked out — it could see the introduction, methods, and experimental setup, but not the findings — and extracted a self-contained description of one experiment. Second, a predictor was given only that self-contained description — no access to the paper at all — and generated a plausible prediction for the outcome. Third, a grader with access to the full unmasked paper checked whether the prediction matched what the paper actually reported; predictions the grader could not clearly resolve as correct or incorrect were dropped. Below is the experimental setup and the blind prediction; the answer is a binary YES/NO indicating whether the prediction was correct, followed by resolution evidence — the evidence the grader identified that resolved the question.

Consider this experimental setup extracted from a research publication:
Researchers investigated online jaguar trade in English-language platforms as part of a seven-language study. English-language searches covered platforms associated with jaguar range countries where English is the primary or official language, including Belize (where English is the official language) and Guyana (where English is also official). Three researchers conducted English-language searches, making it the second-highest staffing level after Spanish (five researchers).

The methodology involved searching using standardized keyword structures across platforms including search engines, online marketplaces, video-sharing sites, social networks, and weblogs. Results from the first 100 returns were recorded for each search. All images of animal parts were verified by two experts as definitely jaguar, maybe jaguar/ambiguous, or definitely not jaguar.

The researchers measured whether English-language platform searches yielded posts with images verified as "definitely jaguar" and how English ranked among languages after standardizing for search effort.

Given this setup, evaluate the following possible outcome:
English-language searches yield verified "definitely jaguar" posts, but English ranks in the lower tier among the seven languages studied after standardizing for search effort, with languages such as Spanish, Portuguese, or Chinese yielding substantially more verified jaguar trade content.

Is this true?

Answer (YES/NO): NO